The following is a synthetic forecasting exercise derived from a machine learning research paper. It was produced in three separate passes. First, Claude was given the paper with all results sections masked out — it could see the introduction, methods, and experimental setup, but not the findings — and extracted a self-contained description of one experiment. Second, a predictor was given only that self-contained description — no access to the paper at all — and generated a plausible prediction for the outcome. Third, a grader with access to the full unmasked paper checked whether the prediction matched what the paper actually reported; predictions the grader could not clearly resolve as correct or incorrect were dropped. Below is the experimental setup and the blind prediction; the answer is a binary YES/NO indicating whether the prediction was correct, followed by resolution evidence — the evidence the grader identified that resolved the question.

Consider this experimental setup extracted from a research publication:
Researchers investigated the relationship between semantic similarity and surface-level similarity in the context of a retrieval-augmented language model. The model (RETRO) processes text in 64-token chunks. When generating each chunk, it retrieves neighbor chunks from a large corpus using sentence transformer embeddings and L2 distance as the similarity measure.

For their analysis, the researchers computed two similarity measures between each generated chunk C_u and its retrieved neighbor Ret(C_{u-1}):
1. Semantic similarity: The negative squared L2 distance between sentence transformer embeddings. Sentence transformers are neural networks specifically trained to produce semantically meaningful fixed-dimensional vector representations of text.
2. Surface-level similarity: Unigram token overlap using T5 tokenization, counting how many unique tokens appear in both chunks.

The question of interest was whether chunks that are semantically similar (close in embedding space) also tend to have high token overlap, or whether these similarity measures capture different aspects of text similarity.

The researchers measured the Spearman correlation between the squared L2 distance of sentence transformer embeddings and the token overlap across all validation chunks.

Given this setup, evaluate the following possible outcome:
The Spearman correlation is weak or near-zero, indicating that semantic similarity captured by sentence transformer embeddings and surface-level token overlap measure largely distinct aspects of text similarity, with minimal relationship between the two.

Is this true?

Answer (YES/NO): NO